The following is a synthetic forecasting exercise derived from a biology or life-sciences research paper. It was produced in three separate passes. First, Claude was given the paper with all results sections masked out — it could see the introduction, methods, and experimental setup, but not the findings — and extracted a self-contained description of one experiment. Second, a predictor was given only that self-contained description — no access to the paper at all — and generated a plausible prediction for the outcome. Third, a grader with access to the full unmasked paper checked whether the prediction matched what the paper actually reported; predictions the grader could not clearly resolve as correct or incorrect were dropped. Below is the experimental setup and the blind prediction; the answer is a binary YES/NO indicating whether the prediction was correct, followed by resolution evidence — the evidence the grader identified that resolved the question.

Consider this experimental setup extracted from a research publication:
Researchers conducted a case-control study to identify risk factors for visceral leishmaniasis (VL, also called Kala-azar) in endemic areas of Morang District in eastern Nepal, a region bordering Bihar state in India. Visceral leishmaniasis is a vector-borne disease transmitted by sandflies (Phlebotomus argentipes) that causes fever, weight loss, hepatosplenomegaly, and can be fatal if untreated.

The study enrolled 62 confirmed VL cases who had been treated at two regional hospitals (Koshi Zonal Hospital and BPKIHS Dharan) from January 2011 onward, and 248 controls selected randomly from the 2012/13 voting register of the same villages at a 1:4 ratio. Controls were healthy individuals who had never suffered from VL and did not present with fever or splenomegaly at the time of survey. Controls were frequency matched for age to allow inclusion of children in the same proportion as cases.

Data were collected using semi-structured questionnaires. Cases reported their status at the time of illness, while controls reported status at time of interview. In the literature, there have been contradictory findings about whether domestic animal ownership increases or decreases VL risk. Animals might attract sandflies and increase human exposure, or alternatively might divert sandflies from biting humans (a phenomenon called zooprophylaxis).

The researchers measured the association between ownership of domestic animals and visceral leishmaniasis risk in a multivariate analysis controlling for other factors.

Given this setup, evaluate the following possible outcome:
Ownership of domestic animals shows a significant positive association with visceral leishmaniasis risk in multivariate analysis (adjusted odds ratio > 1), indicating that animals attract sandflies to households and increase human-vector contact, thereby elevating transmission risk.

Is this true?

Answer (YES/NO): YES